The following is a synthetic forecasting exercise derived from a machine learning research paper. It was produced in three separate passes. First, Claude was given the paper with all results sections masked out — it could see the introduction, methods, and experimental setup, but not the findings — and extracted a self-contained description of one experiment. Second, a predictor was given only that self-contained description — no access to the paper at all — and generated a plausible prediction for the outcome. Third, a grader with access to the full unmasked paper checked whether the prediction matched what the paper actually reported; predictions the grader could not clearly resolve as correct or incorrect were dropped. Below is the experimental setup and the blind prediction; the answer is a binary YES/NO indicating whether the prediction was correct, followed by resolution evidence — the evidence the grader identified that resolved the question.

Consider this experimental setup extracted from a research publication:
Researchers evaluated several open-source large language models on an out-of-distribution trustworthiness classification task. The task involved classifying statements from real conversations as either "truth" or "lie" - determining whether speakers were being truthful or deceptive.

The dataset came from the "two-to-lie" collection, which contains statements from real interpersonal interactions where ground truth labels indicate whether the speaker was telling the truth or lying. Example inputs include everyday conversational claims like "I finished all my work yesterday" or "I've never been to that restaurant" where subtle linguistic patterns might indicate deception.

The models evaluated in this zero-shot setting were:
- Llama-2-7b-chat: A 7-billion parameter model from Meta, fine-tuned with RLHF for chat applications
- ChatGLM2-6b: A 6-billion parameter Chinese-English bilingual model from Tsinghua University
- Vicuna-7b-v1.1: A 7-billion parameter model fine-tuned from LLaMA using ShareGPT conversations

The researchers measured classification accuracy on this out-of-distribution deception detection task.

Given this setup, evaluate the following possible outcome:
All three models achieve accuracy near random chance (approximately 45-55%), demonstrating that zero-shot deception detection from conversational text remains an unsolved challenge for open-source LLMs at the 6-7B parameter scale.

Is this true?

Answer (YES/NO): NO